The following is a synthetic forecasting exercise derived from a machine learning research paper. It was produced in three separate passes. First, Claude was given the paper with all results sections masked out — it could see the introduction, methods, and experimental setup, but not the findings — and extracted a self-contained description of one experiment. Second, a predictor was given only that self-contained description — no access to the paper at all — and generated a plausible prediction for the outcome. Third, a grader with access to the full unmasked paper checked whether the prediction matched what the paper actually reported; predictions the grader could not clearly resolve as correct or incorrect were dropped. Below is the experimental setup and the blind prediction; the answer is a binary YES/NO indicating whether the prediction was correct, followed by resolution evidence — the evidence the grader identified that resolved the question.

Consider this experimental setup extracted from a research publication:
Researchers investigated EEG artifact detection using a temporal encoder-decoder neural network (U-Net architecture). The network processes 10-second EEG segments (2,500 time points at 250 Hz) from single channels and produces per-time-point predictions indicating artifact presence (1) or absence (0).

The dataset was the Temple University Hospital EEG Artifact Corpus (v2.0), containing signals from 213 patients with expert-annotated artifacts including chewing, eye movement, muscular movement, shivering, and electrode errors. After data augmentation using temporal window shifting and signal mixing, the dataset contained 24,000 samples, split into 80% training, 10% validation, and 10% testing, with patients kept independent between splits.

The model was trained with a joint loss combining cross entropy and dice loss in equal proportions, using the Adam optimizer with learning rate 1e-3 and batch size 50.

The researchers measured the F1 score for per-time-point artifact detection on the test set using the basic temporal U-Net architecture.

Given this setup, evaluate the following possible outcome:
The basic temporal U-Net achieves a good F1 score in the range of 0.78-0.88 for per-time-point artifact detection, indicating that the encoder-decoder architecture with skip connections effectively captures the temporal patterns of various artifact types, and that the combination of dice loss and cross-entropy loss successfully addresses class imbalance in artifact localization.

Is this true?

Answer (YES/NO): YES